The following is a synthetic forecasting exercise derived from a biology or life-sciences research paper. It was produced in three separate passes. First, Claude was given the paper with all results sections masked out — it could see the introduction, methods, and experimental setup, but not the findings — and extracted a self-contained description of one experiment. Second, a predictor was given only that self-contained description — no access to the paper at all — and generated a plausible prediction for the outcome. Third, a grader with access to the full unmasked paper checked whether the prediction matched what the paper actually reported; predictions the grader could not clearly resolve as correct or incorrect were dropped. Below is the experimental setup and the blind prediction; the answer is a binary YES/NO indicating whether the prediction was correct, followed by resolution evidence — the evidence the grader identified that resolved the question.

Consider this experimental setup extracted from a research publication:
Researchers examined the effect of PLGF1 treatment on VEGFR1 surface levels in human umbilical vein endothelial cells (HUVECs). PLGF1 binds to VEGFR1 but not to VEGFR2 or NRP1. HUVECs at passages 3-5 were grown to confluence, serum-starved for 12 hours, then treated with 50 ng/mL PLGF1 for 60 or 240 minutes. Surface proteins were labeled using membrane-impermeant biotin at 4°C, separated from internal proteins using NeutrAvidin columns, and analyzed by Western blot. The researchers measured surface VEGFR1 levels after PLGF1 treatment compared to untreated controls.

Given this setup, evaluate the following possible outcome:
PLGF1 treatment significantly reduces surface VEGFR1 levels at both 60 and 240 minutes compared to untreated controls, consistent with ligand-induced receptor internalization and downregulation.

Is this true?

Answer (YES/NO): NO